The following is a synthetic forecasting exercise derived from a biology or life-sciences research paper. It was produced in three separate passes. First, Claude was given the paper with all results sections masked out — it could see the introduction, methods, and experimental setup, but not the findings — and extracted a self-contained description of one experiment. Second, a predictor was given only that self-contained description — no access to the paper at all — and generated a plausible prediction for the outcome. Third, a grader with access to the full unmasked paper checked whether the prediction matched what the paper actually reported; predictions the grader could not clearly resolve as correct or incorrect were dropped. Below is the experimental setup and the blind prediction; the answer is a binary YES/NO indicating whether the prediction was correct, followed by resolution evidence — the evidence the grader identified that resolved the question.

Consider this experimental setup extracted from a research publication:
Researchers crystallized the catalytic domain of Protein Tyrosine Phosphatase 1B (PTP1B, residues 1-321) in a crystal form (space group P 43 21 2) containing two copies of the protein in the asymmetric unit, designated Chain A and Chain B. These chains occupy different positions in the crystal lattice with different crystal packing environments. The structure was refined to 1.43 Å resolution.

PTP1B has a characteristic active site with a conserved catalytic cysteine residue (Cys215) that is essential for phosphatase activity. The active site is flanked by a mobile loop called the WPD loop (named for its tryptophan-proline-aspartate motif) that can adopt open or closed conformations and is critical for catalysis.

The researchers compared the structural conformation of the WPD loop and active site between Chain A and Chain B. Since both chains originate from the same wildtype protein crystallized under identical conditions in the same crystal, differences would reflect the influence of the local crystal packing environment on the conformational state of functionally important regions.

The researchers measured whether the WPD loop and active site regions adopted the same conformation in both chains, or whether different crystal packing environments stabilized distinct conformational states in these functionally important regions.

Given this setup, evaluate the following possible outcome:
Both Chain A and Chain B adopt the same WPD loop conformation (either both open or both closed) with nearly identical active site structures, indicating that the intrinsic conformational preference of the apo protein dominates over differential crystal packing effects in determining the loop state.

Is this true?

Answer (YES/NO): NO